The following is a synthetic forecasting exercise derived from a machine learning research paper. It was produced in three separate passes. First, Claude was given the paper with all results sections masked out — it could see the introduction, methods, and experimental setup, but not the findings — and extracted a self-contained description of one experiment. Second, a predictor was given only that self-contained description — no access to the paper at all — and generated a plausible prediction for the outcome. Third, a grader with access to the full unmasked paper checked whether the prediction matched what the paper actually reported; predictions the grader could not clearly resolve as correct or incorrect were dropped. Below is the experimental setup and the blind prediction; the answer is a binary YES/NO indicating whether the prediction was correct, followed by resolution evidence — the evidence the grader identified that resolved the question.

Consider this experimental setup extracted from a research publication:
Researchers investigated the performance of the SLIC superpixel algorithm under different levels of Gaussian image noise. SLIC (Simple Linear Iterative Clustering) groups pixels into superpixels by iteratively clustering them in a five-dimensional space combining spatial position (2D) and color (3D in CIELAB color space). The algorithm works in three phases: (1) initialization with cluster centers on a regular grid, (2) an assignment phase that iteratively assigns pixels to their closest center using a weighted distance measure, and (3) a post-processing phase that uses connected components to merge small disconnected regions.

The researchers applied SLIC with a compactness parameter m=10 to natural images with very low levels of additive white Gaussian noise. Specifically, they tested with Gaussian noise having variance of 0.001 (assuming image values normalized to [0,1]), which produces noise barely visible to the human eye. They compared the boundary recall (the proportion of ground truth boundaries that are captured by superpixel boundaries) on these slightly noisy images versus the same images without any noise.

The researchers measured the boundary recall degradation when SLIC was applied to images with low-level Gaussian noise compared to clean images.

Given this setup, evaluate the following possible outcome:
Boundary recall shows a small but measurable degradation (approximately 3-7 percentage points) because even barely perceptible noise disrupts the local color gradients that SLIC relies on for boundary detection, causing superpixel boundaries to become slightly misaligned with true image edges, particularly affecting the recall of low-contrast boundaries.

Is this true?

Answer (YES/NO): YES